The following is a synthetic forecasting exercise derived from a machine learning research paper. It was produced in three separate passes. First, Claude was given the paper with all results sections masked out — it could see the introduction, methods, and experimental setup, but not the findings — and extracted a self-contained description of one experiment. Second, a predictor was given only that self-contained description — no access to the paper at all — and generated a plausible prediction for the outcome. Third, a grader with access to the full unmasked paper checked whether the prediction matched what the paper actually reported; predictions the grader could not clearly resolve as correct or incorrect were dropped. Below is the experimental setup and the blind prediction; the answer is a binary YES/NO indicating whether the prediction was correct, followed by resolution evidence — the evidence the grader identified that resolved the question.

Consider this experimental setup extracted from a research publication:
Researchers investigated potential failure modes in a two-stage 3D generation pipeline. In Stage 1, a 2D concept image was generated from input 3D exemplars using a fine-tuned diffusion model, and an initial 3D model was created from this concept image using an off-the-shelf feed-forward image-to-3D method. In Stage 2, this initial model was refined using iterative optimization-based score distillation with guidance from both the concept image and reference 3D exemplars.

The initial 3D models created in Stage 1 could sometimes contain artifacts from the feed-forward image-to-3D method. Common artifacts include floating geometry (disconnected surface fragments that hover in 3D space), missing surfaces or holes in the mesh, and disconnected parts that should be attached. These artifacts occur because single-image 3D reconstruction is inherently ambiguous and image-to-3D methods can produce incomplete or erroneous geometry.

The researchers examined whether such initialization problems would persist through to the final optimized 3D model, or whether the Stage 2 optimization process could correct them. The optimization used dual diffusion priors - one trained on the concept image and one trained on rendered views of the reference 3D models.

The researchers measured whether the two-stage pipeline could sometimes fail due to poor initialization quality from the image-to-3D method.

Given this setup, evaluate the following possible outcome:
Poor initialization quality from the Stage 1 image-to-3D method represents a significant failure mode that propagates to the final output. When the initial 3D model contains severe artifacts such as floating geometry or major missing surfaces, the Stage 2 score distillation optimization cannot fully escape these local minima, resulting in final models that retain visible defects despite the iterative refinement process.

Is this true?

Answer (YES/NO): YES